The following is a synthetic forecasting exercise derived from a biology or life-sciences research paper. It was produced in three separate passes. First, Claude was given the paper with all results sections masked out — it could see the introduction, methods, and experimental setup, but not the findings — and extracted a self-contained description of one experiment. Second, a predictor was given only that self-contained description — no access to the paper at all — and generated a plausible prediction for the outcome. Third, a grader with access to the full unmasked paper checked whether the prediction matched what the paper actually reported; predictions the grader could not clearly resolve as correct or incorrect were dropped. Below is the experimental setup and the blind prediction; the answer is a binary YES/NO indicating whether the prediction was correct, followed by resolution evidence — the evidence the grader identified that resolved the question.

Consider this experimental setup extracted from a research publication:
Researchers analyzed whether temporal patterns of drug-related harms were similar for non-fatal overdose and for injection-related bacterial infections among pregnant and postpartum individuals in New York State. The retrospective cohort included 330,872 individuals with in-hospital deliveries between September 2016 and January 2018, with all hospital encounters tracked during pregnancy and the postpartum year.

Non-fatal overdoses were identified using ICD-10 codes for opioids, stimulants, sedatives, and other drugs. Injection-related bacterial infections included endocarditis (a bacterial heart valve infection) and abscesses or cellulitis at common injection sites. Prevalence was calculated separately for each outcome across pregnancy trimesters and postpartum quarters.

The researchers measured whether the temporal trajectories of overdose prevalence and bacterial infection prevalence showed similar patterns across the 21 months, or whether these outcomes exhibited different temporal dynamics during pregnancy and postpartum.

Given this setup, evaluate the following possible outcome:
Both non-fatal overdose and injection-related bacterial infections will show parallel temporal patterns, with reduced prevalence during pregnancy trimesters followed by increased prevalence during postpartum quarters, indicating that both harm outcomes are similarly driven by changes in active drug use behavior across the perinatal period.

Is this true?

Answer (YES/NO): YES